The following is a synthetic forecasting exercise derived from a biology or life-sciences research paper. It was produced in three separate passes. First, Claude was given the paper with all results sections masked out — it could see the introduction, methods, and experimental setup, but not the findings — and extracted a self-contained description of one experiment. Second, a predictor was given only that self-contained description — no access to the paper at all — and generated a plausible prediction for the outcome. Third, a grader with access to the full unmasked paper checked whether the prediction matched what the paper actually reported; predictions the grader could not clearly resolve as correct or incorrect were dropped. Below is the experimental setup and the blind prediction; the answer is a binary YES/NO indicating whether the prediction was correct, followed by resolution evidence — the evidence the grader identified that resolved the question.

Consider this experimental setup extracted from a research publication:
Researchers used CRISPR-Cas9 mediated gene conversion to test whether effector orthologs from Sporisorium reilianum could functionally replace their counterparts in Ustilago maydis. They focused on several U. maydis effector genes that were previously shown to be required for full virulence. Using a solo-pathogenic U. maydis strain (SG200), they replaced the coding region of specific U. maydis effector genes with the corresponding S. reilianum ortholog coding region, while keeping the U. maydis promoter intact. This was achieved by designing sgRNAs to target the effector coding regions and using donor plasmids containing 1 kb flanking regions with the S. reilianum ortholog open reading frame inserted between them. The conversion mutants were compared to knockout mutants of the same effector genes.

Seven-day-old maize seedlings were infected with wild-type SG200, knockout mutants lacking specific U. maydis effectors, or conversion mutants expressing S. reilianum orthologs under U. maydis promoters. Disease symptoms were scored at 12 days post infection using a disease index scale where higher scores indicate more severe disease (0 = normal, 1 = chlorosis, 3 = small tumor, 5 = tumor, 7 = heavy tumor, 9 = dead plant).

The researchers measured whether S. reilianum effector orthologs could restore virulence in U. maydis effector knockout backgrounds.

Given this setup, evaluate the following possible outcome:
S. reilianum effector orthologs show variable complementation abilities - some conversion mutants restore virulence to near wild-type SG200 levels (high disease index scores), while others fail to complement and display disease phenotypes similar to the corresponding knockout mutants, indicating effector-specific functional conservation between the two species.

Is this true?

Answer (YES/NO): YES